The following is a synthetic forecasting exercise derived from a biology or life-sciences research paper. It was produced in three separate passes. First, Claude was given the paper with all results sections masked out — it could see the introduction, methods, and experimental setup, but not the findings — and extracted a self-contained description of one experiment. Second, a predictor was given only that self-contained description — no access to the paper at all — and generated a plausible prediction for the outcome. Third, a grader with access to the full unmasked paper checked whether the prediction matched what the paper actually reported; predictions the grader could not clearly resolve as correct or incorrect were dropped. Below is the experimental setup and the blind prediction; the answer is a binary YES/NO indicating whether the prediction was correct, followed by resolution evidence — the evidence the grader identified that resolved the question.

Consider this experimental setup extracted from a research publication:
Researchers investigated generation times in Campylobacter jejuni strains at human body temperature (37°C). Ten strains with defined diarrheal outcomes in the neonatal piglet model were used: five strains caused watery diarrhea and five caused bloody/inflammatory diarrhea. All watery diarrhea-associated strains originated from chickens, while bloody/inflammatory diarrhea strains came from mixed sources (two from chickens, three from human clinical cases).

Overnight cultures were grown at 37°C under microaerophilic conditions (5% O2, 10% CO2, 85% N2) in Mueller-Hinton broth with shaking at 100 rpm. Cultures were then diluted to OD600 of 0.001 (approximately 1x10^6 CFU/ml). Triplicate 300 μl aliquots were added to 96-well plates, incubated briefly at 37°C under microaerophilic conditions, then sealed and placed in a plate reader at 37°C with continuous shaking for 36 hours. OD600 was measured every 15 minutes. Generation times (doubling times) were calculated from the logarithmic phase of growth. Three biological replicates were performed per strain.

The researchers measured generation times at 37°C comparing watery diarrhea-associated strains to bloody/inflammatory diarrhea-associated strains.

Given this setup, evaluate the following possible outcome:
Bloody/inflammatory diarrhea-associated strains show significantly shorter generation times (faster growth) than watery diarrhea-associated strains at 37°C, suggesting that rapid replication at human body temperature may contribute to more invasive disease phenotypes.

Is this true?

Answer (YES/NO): NO